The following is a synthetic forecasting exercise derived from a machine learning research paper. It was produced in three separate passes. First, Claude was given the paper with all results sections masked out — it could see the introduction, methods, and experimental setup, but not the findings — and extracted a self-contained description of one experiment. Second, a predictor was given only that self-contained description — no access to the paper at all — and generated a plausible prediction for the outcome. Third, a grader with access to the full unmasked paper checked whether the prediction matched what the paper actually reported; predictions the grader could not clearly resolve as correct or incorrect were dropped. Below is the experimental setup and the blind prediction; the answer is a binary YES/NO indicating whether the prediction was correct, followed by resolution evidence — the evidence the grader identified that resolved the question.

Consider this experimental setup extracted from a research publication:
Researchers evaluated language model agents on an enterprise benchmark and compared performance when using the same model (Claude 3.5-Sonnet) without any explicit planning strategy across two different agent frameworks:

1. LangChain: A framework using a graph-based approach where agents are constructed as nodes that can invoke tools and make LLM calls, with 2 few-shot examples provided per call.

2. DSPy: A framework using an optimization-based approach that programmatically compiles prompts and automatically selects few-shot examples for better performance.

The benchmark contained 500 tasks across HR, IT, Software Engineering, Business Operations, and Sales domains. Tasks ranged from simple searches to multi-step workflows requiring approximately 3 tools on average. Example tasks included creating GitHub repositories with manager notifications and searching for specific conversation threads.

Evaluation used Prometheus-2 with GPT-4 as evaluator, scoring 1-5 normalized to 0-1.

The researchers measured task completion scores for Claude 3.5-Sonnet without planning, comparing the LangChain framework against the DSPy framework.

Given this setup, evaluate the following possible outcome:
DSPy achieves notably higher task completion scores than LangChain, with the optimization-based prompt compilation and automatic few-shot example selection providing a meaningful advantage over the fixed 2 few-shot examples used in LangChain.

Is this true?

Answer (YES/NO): NO